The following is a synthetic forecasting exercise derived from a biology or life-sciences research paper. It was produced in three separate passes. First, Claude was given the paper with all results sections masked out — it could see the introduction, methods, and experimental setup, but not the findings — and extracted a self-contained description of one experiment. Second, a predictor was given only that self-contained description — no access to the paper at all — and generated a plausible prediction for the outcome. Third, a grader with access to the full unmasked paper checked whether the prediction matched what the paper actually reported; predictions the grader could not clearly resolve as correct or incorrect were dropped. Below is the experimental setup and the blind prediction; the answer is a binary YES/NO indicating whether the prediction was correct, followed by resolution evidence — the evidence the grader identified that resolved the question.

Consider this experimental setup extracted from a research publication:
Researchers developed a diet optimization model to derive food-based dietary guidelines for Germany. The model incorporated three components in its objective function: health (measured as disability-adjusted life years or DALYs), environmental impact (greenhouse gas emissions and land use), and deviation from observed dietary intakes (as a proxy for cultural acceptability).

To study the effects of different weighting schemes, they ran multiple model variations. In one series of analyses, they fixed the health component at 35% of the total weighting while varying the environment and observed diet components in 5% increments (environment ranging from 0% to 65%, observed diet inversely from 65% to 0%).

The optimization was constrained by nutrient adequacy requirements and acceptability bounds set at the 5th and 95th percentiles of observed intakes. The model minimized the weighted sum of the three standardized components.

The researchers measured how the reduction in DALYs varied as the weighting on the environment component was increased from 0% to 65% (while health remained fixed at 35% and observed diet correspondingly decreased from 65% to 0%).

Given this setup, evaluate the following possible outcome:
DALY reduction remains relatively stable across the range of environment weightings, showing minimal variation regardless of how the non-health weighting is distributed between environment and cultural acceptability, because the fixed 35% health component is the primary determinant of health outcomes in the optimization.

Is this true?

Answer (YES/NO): NO